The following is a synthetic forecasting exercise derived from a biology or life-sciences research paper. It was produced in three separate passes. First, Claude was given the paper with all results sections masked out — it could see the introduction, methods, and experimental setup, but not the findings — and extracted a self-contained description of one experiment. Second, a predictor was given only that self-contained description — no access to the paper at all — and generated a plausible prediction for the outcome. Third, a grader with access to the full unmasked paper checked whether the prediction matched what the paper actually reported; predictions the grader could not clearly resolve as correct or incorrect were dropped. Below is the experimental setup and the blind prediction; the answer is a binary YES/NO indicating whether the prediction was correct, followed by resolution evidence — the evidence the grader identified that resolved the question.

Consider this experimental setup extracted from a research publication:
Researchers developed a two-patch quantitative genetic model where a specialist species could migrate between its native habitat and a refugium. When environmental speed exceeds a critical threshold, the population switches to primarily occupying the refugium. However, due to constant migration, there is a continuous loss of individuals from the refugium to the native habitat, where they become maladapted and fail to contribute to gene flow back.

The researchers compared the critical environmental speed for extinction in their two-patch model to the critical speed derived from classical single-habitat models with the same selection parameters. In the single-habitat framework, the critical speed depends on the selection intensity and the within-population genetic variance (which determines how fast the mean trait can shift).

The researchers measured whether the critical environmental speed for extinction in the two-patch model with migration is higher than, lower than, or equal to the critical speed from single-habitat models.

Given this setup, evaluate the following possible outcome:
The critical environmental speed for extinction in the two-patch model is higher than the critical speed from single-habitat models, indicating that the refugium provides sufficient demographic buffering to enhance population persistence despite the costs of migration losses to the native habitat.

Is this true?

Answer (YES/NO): NO